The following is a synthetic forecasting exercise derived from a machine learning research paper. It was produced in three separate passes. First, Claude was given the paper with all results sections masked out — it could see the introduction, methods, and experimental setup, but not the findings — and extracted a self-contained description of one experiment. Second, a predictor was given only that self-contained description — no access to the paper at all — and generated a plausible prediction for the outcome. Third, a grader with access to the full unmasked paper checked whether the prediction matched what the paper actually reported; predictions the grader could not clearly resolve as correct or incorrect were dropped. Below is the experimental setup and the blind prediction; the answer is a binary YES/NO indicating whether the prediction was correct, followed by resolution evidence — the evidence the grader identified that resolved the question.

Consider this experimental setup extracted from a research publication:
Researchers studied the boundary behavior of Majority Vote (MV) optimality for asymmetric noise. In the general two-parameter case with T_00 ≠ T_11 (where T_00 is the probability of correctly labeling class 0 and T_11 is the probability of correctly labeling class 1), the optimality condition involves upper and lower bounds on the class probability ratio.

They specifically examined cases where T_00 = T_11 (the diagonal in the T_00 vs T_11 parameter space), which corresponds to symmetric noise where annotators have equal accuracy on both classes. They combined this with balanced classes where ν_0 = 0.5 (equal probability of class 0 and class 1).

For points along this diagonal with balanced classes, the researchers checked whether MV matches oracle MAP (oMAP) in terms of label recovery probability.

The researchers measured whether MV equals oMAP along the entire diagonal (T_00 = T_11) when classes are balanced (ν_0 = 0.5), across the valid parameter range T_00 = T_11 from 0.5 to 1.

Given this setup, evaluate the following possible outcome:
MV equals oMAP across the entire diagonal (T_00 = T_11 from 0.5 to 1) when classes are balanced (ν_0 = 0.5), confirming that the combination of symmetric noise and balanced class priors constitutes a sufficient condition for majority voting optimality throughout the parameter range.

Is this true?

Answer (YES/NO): YES